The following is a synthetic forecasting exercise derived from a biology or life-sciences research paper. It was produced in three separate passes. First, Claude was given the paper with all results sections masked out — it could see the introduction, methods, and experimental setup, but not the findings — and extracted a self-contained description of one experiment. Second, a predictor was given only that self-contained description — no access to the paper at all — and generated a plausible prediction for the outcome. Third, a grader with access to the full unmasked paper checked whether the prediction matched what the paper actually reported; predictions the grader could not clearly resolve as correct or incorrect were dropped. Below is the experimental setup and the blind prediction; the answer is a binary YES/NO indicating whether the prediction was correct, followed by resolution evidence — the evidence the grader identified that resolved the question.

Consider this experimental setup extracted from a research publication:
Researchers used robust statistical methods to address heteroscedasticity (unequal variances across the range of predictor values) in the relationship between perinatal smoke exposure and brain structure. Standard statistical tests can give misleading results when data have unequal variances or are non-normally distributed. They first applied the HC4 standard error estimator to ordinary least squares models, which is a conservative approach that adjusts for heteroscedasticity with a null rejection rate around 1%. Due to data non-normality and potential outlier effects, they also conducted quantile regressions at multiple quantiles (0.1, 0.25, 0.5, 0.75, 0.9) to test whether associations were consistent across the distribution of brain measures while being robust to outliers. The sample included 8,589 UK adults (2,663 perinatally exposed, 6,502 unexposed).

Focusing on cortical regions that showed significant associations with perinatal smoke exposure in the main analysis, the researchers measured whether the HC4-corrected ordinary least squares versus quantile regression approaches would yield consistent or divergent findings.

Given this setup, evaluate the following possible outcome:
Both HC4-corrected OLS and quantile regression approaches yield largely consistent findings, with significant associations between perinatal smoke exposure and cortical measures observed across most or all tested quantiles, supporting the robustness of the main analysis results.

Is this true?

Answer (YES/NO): NO